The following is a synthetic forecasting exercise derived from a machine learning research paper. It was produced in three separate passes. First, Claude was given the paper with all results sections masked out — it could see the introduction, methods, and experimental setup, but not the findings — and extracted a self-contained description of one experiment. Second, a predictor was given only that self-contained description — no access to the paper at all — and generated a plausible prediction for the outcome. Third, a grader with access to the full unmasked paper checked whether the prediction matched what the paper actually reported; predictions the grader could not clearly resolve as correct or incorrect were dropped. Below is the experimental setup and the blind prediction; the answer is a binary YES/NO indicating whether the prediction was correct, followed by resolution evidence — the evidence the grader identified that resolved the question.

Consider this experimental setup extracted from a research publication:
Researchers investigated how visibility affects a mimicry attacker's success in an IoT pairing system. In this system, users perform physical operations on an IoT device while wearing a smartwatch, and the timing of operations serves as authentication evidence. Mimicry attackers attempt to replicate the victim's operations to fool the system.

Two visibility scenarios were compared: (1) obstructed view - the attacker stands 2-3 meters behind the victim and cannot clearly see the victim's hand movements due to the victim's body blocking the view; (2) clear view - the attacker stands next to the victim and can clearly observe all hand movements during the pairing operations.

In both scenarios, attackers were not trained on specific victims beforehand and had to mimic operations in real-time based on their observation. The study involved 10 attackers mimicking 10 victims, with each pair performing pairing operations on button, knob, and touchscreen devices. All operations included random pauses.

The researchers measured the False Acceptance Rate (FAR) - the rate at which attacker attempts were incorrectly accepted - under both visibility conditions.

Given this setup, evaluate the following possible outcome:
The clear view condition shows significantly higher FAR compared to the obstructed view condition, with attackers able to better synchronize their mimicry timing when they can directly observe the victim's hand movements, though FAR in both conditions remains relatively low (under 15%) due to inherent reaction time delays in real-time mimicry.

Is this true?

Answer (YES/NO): YES